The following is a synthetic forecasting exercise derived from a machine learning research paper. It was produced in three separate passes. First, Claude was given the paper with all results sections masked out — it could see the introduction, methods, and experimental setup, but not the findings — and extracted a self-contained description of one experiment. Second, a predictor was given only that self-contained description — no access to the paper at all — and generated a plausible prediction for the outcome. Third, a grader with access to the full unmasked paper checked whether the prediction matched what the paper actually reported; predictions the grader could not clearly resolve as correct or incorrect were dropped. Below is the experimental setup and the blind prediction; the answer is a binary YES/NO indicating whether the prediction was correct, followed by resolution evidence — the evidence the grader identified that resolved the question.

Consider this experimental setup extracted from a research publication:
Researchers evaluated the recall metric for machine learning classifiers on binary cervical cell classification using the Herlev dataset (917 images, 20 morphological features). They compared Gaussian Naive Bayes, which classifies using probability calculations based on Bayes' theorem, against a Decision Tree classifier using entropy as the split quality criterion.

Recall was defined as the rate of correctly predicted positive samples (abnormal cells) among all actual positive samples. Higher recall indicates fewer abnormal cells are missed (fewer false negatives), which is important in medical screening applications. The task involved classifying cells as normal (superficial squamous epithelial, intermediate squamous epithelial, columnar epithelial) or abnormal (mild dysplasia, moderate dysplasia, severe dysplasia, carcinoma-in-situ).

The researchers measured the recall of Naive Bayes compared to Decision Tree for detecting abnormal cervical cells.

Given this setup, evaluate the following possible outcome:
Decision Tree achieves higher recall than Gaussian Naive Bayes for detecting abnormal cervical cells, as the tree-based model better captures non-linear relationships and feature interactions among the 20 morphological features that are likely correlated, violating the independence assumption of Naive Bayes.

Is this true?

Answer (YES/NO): NO